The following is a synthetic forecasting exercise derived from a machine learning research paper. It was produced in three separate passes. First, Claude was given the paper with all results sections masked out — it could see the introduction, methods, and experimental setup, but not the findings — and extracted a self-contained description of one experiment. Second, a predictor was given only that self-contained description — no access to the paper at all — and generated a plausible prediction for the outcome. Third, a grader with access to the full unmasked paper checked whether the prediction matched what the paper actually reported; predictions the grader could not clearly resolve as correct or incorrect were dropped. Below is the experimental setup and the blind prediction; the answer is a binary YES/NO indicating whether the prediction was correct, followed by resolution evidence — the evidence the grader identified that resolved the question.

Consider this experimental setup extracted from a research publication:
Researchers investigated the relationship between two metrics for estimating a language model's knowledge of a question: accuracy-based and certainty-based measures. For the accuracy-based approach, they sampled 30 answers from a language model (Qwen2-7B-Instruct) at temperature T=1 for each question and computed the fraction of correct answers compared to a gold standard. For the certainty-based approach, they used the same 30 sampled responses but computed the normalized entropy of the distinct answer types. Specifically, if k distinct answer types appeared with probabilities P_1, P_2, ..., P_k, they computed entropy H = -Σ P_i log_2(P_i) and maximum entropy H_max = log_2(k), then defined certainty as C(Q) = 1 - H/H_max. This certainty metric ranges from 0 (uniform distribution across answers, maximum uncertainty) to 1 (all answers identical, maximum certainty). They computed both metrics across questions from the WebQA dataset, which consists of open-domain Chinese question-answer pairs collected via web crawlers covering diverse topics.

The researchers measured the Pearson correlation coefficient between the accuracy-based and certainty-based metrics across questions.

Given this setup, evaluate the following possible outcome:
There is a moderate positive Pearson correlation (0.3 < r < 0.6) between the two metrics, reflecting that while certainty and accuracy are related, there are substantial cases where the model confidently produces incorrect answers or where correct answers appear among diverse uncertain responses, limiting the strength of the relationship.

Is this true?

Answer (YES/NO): NO